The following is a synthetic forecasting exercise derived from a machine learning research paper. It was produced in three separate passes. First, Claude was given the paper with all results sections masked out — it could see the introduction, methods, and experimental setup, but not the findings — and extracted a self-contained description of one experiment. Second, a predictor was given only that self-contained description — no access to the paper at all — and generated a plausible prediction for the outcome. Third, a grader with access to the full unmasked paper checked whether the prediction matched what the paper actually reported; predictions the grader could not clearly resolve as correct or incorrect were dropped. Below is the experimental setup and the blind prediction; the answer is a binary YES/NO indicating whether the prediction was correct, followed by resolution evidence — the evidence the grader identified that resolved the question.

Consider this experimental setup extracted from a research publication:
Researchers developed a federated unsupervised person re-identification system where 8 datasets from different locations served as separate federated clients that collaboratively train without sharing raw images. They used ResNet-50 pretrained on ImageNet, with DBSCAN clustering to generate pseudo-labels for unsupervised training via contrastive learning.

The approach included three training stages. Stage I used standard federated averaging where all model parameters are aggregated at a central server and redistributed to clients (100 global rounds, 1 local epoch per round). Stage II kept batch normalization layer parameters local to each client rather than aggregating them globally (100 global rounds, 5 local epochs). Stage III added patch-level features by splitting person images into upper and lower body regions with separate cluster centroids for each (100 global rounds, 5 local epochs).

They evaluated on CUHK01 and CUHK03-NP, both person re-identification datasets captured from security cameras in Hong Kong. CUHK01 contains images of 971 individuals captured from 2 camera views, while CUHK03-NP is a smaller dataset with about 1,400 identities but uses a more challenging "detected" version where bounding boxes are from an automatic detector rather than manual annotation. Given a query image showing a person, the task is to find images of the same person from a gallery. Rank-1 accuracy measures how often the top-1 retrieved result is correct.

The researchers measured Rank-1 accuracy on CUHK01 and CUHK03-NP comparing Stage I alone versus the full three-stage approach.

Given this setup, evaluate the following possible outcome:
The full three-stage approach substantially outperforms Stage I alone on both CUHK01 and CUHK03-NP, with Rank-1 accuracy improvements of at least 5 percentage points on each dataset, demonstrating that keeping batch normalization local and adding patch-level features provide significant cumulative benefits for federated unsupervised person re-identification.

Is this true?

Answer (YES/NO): NO